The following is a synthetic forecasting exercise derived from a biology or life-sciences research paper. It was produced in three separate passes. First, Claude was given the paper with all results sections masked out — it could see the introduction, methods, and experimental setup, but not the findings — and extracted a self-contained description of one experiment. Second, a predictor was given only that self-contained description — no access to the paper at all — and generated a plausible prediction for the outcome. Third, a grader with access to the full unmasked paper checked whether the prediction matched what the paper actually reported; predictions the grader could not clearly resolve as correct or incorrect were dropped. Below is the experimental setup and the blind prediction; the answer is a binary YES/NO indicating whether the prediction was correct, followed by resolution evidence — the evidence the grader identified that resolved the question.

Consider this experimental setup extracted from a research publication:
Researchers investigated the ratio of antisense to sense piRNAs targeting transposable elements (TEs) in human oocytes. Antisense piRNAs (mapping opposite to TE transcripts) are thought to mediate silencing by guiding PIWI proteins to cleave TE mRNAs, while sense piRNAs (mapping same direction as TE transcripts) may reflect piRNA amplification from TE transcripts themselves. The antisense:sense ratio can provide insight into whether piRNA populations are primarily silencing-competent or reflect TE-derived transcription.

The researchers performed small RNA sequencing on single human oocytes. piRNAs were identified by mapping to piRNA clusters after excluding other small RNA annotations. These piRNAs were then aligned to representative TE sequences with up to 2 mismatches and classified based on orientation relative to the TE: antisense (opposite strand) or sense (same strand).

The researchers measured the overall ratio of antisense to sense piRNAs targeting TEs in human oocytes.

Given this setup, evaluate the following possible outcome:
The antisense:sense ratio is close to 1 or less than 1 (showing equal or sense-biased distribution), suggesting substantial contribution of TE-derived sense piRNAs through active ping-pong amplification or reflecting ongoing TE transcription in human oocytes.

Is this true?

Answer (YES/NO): NO